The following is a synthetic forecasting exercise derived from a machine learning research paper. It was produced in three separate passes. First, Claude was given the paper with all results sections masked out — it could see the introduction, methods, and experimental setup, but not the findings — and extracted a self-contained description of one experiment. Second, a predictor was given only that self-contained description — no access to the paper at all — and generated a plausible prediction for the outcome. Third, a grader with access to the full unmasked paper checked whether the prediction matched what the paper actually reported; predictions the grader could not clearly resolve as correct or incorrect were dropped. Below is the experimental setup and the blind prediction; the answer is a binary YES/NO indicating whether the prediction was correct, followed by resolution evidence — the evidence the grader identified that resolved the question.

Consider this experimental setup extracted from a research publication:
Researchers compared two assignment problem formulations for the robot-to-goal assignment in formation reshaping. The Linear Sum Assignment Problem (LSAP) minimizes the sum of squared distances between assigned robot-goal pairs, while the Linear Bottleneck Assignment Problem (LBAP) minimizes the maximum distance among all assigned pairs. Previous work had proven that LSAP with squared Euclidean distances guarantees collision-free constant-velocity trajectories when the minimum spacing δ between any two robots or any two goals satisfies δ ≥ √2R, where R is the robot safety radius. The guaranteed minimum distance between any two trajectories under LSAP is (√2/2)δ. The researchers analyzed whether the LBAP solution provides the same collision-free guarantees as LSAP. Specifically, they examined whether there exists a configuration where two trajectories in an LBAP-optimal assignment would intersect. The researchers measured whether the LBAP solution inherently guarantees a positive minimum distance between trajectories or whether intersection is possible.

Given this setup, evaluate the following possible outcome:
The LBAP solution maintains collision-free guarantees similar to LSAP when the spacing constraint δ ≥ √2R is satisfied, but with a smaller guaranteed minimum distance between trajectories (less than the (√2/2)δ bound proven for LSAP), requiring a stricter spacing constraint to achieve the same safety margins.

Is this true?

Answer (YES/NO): NO